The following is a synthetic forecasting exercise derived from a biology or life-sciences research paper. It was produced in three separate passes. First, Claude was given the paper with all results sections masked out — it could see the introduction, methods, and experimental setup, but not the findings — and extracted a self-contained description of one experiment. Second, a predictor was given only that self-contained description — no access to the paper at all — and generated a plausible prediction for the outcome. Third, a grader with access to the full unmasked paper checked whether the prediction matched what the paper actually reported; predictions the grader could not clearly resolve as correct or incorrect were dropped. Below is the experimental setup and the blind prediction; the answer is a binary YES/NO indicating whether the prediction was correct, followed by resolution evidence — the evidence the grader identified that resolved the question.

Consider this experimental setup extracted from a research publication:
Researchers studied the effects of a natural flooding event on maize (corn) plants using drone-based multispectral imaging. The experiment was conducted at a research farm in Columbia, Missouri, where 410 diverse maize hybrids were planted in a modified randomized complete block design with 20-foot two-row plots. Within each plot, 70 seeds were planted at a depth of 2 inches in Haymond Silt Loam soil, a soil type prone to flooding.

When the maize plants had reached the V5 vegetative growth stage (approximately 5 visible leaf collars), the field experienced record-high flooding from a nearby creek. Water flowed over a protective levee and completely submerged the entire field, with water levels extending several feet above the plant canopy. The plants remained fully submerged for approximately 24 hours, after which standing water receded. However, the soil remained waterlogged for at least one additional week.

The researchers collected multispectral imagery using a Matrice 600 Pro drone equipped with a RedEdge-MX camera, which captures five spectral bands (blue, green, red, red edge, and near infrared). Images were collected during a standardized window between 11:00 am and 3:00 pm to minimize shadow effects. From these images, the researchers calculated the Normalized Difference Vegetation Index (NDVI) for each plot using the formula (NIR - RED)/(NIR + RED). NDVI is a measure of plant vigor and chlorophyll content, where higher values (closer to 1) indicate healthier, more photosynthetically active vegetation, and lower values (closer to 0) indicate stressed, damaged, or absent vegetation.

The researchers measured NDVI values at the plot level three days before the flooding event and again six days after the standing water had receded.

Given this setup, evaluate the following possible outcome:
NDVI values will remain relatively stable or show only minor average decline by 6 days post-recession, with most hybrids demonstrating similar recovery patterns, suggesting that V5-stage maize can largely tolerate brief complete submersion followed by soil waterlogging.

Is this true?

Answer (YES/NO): NO